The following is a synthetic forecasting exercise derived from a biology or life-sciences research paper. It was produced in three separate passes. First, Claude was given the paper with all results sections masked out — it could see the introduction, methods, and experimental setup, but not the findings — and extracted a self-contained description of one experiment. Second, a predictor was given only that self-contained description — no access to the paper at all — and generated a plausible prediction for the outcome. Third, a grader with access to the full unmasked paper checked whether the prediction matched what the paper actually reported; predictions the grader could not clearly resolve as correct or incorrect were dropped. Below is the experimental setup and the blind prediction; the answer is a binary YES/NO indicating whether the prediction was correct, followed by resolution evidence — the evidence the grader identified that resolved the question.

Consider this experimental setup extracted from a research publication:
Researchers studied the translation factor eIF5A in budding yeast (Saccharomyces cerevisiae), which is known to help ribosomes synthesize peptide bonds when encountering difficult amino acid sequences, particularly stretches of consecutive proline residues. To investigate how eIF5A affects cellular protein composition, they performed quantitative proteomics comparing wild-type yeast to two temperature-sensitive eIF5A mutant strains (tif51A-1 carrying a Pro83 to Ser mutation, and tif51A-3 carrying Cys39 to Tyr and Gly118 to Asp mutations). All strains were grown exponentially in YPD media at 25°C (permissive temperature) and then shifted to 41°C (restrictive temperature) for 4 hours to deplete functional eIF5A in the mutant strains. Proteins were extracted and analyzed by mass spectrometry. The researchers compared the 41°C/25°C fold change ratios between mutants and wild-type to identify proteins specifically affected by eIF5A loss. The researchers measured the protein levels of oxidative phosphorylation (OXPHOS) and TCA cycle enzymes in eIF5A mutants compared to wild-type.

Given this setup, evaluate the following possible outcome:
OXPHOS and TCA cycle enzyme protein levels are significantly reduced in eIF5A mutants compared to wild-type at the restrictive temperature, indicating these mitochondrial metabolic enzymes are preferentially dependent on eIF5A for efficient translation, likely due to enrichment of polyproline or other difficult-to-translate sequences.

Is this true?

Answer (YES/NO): NO